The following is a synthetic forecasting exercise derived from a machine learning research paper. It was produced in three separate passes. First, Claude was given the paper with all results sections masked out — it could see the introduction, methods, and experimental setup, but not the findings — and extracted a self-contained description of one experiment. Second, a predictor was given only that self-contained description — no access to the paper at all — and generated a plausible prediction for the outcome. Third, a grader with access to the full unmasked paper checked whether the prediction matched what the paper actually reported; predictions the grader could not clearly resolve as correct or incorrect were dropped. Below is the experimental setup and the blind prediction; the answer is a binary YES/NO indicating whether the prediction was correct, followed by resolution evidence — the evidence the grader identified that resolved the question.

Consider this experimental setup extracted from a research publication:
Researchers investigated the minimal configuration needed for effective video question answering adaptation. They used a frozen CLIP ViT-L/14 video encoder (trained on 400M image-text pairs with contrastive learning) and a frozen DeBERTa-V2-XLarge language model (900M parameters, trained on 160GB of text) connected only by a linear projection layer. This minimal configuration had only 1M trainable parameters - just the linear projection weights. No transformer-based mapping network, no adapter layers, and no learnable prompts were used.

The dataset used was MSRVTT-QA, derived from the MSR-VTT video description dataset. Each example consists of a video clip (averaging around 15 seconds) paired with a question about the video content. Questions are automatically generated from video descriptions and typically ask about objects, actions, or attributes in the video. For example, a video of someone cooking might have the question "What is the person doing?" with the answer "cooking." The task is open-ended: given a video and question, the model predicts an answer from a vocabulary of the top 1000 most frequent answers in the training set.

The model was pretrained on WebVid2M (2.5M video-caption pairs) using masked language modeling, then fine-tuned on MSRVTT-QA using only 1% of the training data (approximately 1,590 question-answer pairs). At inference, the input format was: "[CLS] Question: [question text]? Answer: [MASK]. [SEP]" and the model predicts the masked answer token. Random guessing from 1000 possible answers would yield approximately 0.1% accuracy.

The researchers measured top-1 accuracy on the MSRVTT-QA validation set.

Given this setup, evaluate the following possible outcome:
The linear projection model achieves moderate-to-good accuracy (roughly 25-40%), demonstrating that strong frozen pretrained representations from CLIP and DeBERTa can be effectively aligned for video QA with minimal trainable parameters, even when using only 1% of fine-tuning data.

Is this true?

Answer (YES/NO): NO